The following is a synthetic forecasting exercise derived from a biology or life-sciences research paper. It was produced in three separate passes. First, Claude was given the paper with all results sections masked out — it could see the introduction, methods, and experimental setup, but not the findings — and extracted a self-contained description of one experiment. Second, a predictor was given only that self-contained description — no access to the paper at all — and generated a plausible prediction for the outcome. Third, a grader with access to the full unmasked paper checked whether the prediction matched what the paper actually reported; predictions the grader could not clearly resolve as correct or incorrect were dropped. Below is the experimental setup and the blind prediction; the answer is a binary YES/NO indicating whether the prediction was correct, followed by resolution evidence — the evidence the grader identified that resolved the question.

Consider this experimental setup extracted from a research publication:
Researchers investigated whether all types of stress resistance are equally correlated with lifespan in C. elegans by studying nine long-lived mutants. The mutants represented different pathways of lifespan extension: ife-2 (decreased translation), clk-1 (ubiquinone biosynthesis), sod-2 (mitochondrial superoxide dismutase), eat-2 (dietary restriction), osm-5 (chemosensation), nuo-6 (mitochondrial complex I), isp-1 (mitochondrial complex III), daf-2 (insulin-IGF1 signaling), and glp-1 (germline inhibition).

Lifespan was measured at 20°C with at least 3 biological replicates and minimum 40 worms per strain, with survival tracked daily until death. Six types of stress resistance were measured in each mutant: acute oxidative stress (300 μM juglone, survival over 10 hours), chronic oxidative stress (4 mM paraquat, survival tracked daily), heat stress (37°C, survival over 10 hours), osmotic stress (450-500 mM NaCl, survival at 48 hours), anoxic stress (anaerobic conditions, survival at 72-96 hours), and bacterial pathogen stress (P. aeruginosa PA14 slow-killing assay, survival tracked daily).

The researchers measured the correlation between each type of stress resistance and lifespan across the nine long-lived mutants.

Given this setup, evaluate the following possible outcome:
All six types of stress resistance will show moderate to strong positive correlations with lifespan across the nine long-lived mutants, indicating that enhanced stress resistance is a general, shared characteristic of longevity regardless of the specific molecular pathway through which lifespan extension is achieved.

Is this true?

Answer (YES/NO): YES